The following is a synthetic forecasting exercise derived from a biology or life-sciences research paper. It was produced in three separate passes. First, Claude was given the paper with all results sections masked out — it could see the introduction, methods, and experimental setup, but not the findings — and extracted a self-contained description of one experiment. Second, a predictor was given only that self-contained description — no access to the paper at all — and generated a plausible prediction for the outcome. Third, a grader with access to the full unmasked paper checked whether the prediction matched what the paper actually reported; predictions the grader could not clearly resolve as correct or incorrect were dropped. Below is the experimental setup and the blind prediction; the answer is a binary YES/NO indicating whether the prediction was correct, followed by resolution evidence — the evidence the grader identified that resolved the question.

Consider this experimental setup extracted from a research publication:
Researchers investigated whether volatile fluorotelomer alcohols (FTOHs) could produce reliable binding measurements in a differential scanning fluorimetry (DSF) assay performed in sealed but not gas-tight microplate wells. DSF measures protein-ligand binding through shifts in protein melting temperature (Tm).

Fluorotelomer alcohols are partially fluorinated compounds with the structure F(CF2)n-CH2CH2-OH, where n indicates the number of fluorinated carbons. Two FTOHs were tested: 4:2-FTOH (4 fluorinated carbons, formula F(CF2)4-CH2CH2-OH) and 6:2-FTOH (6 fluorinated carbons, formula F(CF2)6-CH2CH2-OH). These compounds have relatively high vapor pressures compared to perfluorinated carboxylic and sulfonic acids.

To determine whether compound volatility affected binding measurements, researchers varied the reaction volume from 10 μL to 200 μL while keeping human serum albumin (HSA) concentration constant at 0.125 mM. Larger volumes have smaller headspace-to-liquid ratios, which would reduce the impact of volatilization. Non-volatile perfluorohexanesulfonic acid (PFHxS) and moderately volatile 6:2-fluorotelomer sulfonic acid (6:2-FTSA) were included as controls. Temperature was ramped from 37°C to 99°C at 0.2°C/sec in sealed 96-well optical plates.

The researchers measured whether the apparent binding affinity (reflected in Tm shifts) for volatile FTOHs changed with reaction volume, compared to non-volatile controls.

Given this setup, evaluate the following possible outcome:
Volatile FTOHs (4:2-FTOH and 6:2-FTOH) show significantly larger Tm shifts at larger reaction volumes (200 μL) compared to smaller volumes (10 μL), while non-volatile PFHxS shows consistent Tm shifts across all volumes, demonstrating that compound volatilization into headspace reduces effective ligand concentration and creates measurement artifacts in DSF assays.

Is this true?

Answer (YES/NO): NO